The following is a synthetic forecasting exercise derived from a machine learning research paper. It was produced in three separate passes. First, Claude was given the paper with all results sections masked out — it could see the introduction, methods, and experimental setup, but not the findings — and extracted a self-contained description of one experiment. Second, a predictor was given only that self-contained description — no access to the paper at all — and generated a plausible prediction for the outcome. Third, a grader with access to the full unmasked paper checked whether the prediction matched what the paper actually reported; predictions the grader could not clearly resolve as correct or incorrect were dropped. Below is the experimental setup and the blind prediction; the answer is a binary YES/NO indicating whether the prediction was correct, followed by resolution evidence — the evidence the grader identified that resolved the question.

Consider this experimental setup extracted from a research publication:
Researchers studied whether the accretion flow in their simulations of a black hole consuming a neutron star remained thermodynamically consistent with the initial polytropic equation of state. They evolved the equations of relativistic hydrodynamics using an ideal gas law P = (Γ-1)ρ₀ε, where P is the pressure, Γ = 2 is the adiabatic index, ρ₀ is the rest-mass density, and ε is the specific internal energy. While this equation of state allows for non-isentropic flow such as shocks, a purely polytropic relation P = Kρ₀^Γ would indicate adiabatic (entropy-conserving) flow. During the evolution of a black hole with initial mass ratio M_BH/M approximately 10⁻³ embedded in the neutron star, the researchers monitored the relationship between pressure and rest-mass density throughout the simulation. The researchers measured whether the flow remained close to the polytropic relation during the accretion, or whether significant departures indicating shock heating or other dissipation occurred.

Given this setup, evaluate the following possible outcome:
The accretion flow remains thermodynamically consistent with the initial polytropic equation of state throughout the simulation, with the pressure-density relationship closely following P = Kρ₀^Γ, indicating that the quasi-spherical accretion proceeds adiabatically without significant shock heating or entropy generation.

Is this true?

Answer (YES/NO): YES